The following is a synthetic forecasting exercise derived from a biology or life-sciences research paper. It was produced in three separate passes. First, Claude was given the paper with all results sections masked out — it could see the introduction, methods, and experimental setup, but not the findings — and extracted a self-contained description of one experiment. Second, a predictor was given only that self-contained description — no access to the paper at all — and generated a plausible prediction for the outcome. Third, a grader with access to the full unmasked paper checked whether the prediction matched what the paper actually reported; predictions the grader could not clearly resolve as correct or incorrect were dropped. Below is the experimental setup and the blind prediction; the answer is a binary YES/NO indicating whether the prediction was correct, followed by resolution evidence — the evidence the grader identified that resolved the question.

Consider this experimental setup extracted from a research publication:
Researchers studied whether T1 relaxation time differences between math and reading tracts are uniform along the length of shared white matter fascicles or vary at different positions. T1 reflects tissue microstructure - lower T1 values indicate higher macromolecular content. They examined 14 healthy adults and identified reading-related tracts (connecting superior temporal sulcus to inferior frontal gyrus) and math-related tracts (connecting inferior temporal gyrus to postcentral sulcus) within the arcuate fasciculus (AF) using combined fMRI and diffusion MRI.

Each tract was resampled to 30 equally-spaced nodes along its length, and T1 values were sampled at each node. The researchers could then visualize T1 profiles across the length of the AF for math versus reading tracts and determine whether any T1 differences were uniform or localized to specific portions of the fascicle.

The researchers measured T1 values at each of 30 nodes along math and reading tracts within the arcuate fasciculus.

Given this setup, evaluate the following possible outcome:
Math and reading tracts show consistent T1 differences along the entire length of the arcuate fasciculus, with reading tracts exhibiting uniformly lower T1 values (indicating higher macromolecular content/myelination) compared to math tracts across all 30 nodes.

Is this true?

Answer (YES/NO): NO